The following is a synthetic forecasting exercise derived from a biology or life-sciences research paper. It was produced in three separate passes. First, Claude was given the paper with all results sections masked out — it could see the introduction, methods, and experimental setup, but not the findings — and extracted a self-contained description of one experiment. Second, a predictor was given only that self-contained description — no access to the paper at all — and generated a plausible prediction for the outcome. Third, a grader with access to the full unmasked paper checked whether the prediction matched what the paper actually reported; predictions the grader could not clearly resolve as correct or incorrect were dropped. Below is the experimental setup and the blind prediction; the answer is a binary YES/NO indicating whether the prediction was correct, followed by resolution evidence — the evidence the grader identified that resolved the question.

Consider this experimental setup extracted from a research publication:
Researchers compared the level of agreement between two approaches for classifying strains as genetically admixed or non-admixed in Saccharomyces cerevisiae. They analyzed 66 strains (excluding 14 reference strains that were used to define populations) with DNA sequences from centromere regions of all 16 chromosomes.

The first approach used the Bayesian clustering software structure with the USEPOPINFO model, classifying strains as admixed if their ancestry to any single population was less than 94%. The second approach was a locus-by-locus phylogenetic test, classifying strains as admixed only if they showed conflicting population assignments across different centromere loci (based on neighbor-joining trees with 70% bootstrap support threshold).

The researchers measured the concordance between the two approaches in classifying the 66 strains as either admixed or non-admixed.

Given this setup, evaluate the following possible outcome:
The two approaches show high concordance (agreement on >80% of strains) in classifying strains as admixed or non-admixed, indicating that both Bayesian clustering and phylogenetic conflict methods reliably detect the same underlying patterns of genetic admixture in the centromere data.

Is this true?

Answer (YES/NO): YES